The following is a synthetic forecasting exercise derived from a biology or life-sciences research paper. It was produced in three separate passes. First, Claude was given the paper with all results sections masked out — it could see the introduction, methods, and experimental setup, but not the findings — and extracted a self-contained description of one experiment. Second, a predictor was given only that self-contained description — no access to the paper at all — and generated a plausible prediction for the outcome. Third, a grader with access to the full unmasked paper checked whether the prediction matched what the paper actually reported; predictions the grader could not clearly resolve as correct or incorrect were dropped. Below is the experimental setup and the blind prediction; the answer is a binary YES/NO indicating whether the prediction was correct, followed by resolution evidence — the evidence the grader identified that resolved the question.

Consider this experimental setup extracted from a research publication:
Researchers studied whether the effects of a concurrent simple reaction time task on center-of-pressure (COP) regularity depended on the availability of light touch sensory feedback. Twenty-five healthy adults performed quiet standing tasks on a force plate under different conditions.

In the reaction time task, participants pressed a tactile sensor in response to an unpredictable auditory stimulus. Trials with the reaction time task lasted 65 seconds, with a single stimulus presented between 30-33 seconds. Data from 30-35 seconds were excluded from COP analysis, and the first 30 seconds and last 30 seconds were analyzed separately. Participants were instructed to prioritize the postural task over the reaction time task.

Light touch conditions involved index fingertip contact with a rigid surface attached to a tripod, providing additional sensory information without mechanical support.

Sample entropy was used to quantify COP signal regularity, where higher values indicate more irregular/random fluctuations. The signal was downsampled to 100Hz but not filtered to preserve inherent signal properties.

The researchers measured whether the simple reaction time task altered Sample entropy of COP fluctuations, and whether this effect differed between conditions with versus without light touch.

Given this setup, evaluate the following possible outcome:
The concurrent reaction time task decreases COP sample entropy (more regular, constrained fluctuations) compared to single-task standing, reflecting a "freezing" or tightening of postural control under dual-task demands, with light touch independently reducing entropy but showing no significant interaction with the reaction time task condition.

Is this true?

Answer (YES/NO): NO